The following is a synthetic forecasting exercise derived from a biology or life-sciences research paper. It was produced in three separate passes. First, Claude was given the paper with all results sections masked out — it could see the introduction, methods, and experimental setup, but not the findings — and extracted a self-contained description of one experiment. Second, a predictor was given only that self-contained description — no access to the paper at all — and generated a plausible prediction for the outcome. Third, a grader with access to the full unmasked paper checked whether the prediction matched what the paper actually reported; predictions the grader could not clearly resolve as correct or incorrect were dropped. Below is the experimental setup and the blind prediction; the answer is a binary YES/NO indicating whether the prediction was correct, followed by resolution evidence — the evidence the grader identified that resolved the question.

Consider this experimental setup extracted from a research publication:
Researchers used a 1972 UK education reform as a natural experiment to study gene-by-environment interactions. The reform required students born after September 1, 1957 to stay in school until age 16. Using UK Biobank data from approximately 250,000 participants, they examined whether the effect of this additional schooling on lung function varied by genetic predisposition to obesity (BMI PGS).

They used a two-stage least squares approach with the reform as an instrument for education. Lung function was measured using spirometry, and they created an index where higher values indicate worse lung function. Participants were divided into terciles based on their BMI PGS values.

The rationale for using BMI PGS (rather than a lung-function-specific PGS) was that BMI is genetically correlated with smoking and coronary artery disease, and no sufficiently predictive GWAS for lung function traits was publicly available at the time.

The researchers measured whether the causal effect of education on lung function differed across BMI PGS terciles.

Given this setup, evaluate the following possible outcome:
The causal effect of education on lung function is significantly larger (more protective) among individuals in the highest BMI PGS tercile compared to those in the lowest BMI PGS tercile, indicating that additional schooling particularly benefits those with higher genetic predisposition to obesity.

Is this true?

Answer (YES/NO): YES